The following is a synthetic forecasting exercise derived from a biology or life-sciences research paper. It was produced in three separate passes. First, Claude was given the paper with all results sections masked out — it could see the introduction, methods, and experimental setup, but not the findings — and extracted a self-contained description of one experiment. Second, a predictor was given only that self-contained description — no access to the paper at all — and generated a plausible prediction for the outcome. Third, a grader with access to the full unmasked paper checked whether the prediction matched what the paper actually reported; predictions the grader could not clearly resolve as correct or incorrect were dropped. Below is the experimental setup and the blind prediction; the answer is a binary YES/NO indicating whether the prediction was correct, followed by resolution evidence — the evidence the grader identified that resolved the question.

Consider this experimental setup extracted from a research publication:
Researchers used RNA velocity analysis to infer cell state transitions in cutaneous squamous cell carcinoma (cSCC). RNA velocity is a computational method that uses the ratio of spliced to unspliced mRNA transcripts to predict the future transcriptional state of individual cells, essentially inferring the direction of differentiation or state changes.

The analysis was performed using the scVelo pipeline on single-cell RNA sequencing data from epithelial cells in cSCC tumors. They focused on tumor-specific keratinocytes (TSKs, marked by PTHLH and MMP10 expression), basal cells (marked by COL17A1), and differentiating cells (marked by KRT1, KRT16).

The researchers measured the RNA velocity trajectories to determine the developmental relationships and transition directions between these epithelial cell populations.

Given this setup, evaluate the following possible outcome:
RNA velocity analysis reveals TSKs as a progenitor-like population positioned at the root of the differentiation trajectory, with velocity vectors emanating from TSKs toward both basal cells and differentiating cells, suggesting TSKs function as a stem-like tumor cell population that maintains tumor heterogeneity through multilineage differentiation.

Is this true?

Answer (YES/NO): NO